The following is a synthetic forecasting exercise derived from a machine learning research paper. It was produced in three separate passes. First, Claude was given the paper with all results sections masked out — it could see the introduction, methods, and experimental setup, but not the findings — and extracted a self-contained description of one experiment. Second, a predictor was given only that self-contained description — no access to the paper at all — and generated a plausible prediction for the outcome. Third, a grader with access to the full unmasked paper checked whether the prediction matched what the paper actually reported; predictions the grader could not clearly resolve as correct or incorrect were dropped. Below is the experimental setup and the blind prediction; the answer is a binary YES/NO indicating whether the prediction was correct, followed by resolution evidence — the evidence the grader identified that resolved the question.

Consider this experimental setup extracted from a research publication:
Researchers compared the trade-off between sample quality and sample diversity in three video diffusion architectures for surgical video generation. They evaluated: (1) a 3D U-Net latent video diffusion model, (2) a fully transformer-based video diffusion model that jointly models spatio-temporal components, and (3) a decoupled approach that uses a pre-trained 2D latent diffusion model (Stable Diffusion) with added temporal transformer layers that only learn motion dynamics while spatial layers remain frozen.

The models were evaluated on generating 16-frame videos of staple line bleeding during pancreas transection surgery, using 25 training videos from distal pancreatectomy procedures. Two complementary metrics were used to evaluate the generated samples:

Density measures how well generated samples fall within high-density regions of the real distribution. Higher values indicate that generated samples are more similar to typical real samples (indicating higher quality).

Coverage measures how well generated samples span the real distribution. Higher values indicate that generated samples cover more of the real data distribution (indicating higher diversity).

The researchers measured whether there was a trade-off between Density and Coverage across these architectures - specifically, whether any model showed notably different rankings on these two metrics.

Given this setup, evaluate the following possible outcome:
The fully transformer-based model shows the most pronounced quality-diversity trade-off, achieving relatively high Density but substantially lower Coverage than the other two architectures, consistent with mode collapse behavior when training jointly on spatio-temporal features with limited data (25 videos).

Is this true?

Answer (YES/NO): NO